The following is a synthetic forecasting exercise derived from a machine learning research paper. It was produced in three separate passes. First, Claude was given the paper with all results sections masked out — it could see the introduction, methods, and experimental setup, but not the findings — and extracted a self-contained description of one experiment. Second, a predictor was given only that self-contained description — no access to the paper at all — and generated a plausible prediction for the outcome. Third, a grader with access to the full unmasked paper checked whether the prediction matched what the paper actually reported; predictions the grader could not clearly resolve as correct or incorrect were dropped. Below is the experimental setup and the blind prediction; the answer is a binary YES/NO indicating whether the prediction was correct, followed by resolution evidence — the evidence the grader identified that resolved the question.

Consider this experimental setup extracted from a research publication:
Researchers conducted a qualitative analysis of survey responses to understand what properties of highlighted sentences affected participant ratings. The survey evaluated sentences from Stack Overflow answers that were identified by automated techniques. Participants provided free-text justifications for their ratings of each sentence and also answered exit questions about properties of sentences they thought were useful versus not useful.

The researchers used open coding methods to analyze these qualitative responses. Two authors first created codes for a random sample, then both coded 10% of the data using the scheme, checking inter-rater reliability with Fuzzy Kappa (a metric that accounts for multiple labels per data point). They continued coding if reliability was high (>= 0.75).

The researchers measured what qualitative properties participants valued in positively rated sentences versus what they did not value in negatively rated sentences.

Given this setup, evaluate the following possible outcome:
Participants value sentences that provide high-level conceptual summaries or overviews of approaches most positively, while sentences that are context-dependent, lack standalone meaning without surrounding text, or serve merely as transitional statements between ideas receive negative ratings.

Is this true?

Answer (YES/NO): NO